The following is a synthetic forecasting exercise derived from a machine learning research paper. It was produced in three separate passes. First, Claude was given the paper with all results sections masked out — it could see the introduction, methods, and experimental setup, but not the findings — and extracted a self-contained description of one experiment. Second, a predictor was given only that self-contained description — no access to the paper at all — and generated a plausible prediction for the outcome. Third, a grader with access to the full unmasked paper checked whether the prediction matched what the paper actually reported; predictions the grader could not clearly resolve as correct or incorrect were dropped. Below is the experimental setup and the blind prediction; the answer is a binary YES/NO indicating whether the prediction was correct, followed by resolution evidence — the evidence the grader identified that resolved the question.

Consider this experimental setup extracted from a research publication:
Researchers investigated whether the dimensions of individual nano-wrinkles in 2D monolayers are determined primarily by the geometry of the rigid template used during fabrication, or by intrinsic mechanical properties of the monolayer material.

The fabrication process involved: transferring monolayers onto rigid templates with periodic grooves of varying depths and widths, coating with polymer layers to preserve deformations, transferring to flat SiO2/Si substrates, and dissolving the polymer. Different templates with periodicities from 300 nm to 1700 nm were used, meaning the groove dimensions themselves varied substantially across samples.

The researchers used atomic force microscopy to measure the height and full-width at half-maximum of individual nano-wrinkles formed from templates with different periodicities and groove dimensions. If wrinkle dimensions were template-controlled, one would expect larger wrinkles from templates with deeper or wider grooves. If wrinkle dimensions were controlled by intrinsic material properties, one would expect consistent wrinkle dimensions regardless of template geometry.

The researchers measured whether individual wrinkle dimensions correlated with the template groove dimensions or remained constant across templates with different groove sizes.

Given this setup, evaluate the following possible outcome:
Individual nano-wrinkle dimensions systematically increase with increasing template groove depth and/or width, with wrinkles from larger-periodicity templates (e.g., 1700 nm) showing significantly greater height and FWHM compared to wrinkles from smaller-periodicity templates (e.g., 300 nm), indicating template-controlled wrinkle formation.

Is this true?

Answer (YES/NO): NO